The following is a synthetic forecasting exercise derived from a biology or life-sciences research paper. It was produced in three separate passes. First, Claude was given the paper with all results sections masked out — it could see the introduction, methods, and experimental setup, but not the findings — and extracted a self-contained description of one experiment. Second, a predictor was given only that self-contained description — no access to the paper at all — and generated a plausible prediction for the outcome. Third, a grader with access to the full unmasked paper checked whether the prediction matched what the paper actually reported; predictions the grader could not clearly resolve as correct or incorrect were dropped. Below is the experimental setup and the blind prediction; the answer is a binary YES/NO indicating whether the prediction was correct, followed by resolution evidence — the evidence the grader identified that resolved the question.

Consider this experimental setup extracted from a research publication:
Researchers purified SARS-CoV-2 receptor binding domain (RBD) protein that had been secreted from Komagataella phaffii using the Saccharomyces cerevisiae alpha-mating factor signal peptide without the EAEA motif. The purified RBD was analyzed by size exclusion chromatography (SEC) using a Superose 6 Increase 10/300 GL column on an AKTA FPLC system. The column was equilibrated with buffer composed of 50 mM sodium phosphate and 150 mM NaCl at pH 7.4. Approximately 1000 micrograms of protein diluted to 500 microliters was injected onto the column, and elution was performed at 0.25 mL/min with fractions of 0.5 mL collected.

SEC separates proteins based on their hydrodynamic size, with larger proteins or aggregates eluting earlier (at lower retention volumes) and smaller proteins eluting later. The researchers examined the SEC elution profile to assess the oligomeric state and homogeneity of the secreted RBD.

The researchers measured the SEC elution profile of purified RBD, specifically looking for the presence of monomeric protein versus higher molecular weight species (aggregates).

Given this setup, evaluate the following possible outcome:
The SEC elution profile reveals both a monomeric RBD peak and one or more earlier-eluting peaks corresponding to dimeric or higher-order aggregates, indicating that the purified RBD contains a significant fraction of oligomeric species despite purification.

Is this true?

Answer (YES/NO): YES